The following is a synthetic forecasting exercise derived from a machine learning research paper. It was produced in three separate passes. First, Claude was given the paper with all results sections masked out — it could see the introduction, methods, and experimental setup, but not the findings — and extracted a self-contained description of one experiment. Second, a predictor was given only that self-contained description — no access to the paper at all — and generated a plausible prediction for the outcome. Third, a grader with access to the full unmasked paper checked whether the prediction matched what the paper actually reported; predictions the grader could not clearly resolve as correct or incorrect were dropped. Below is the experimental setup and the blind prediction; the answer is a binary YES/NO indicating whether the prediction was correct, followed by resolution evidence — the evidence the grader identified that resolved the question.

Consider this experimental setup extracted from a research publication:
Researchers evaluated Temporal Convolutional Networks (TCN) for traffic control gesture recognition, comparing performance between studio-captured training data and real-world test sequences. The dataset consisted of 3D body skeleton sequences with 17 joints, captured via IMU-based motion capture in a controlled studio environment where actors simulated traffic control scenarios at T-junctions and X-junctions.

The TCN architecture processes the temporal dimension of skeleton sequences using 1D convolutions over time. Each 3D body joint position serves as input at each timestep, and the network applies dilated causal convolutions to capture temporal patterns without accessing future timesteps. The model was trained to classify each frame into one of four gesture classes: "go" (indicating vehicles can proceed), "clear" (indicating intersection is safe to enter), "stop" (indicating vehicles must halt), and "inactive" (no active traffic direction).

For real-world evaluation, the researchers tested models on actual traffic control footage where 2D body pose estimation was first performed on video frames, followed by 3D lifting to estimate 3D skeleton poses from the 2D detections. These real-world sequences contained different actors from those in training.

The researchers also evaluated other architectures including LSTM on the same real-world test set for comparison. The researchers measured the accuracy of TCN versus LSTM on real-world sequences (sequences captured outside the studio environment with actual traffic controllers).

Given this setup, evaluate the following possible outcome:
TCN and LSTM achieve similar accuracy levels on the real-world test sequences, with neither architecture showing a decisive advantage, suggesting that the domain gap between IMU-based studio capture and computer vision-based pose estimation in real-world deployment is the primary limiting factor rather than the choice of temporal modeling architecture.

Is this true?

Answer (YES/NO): NO